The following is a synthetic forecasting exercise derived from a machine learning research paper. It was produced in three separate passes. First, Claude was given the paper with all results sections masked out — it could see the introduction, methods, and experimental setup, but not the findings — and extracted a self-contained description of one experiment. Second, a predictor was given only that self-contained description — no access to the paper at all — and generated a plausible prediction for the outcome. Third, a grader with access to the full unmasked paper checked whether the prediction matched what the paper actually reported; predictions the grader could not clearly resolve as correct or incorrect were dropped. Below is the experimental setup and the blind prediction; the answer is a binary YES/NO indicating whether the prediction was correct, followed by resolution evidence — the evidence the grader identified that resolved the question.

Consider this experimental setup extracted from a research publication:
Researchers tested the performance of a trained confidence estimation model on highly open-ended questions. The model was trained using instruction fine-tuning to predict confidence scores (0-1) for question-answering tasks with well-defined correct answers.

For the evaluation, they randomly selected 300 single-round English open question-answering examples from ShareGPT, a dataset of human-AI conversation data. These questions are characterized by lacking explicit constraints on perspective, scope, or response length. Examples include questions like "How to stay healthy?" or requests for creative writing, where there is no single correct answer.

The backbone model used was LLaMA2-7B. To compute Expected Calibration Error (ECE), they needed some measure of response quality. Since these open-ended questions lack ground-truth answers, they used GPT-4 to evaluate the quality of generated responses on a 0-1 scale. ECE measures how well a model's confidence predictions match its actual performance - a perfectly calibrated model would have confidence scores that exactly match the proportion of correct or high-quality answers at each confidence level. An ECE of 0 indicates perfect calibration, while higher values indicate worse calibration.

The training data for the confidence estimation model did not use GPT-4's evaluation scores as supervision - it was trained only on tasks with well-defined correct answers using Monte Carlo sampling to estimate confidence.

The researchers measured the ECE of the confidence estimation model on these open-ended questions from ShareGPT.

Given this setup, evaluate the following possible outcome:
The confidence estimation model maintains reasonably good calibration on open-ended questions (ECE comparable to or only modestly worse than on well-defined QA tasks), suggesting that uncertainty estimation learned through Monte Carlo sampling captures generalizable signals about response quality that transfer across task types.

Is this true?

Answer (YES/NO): NO